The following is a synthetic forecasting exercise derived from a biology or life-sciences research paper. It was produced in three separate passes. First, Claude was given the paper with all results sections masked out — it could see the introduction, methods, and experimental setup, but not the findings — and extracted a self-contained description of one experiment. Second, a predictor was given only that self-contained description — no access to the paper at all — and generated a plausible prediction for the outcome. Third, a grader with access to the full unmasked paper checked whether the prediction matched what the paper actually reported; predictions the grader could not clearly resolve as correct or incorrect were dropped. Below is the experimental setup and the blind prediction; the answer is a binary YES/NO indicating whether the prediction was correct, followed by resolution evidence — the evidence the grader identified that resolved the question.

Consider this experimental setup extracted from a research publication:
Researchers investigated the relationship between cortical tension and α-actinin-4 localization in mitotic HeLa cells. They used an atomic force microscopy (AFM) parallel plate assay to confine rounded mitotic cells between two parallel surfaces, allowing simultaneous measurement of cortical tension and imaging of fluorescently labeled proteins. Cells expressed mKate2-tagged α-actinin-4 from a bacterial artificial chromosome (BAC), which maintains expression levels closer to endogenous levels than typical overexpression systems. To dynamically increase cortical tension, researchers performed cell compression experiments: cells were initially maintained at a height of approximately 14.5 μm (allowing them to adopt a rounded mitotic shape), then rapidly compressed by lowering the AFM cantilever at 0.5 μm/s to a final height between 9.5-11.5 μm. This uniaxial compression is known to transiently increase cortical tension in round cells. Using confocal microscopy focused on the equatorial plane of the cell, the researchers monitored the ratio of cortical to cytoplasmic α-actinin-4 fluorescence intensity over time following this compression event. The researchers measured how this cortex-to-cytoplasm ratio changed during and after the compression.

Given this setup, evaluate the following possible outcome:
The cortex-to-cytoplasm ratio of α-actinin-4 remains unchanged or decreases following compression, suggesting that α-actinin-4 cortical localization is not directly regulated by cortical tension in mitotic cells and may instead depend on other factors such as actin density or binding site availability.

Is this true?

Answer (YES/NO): NO